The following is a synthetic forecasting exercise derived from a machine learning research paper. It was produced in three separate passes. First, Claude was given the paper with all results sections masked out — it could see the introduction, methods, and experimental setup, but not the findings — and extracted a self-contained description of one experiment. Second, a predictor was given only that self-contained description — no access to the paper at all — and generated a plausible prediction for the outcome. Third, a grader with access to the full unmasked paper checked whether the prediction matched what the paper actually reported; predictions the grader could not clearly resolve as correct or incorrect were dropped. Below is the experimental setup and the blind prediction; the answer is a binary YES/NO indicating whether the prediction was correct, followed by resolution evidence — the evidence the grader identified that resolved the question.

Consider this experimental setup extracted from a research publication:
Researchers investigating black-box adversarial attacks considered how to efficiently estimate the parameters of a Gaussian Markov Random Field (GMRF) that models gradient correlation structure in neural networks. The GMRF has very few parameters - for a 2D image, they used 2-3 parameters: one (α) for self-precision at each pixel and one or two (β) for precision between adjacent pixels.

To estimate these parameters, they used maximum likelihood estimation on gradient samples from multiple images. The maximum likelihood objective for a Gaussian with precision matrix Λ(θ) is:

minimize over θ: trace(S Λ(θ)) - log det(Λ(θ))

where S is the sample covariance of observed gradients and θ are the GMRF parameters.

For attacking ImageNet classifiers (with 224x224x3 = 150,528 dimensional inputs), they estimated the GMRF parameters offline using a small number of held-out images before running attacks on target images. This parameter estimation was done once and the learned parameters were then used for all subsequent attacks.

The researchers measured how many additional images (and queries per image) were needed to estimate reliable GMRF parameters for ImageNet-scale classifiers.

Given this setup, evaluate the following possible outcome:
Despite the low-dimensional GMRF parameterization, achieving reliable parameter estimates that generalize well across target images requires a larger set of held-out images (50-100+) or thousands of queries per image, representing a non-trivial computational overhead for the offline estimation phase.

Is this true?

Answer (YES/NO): NO